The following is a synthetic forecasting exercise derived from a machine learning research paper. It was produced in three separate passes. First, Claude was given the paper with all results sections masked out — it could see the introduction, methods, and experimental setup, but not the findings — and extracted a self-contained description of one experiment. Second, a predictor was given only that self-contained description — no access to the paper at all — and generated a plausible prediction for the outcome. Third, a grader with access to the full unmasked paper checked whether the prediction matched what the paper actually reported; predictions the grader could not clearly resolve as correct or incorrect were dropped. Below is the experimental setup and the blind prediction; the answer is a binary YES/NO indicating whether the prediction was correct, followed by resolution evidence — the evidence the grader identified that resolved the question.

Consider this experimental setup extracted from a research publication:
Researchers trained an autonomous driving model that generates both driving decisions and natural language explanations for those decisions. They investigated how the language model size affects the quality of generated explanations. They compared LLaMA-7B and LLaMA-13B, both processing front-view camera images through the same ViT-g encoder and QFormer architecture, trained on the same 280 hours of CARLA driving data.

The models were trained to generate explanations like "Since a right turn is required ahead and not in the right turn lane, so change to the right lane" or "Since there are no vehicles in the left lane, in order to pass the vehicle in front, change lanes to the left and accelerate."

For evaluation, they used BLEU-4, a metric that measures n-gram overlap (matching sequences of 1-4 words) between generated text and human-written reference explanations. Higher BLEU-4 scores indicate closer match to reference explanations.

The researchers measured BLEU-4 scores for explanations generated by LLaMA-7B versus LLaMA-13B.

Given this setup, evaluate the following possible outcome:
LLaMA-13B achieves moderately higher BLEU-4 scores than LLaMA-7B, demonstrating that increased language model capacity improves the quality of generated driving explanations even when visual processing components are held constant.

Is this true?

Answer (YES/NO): YES